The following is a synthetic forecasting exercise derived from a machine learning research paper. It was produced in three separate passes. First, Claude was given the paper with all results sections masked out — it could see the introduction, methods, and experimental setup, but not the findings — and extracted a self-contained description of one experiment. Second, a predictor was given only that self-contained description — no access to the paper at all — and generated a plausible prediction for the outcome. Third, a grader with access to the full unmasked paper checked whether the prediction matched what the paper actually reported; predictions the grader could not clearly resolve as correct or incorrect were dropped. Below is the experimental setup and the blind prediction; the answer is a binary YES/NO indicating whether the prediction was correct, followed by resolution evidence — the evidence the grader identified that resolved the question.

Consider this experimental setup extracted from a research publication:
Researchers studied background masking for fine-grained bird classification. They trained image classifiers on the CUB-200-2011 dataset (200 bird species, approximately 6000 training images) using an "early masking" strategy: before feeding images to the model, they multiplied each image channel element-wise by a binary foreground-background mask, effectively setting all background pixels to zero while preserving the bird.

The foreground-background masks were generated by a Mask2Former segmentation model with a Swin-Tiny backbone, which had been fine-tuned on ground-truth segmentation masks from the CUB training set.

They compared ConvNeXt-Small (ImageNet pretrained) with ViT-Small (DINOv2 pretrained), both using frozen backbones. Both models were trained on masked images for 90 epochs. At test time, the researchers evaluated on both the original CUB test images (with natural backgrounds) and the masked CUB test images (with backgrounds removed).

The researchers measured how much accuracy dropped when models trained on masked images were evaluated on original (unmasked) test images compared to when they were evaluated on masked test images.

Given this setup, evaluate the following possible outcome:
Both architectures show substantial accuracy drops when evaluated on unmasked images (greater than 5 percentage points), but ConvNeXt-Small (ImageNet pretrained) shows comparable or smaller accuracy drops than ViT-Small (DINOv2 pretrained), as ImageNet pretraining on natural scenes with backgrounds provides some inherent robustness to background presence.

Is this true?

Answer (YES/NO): NO